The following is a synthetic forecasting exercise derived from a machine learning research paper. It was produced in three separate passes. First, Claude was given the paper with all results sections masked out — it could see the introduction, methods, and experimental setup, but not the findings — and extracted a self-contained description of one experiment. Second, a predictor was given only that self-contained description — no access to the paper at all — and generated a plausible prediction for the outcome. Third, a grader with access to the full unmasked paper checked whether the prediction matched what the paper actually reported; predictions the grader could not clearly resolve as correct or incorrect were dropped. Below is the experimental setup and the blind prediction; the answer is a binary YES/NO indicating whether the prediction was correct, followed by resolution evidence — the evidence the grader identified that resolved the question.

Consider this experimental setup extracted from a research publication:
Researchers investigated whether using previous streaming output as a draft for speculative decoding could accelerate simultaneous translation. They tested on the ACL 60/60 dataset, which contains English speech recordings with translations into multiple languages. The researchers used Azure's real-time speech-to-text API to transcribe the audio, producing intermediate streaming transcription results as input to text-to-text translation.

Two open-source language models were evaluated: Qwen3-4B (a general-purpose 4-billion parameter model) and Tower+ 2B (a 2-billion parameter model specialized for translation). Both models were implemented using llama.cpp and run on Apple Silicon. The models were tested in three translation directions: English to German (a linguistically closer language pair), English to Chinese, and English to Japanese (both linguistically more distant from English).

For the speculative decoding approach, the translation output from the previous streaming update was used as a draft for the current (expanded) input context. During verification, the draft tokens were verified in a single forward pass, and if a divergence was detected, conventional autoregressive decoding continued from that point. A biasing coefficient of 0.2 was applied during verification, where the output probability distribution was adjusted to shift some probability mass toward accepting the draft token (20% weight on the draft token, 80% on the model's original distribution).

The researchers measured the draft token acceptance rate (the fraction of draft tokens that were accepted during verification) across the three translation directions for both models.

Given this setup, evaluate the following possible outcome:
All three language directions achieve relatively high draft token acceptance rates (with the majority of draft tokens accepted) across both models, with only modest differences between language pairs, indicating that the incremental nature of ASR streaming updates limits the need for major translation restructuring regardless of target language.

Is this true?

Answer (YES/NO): NO